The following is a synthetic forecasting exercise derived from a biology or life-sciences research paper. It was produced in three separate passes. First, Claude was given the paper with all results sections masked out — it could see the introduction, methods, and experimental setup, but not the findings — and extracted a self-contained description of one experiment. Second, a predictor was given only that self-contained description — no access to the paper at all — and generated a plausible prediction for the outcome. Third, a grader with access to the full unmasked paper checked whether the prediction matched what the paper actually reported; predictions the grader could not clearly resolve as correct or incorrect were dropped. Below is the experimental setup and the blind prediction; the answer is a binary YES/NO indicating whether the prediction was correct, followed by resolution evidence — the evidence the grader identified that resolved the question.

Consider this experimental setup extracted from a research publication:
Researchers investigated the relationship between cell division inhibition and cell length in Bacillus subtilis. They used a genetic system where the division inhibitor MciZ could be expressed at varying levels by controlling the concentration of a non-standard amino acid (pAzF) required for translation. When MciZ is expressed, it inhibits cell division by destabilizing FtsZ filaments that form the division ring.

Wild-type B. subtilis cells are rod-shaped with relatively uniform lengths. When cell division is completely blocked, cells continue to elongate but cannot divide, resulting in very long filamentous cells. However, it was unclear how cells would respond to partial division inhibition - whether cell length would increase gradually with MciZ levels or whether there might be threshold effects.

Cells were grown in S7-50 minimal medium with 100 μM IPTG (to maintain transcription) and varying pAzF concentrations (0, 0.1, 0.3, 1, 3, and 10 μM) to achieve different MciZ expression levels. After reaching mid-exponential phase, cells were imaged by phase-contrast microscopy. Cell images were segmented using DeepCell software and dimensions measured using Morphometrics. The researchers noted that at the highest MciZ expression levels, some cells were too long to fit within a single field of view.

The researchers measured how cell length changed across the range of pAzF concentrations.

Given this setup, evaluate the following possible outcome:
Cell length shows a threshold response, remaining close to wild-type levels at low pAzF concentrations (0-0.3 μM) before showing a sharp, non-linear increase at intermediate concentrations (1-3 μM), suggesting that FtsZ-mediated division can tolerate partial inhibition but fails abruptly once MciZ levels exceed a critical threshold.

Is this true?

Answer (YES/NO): YES